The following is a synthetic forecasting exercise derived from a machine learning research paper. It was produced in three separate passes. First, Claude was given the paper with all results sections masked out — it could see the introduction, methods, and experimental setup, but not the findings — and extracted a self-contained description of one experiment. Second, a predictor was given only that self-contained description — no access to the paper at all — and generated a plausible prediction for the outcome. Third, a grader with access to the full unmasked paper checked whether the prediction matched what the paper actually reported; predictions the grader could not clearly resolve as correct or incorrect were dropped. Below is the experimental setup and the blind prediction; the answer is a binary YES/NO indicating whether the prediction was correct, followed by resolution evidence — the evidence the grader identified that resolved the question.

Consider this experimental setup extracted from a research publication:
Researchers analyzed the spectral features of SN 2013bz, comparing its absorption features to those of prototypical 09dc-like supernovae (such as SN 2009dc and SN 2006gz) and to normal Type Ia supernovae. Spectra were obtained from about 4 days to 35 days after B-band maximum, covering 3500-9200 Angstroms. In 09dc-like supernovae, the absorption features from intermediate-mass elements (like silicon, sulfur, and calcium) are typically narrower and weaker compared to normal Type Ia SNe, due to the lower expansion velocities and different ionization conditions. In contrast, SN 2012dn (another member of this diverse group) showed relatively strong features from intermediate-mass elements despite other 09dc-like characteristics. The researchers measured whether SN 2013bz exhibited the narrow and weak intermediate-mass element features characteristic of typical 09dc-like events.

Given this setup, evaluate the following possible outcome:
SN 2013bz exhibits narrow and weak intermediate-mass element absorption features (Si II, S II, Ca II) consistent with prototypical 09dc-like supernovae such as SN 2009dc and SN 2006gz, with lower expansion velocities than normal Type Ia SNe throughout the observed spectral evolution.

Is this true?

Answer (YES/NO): NO